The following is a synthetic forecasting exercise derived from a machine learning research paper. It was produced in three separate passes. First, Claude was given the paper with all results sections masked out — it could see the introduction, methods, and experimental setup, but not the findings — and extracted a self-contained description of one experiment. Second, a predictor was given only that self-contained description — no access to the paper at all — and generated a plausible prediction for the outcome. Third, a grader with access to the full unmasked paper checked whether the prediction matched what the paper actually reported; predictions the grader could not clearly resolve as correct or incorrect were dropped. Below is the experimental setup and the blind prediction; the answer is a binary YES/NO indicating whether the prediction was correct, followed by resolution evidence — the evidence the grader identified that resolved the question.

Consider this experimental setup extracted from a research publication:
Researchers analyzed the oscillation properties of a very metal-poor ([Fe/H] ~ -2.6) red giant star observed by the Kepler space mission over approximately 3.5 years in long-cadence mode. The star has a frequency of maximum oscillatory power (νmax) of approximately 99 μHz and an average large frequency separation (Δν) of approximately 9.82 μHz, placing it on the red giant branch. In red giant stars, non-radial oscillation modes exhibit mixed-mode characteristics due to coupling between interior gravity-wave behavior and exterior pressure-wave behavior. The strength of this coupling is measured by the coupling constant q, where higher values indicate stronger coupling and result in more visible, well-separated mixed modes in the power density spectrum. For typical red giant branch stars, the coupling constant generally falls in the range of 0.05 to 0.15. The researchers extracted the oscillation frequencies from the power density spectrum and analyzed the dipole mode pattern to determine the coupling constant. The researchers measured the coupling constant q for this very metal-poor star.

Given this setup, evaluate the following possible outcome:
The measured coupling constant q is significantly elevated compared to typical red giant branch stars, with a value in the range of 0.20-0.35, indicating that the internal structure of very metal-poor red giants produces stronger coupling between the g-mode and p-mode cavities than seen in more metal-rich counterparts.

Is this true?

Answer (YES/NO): YES